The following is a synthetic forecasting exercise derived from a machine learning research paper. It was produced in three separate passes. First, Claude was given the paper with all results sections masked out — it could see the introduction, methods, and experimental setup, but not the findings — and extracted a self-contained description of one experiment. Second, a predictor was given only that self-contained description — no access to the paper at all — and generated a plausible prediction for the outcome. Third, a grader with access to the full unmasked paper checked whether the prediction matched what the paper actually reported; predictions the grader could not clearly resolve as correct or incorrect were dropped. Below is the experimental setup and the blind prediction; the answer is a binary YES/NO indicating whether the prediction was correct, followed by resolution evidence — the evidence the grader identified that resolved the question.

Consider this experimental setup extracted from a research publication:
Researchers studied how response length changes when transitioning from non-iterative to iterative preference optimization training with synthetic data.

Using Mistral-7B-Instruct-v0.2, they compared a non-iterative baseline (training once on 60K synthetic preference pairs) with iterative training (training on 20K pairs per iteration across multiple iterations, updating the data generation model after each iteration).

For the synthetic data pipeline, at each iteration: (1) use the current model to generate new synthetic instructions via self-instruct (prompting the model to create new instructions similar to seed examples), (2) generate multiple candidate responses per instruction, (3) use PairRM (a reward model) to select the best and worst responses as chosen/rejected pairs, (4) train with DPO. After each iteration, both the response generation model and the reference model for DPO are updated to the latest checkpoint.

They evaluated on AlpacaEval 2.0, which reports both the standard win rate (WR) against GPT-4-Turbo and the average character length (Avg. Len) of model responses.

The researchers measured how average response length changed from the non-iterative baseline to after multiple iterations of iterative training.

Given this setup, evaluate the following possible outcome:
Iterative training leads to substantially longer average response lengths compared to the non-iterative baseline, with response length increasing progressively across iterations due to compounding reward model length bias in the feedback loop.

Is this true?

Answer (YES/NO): YES